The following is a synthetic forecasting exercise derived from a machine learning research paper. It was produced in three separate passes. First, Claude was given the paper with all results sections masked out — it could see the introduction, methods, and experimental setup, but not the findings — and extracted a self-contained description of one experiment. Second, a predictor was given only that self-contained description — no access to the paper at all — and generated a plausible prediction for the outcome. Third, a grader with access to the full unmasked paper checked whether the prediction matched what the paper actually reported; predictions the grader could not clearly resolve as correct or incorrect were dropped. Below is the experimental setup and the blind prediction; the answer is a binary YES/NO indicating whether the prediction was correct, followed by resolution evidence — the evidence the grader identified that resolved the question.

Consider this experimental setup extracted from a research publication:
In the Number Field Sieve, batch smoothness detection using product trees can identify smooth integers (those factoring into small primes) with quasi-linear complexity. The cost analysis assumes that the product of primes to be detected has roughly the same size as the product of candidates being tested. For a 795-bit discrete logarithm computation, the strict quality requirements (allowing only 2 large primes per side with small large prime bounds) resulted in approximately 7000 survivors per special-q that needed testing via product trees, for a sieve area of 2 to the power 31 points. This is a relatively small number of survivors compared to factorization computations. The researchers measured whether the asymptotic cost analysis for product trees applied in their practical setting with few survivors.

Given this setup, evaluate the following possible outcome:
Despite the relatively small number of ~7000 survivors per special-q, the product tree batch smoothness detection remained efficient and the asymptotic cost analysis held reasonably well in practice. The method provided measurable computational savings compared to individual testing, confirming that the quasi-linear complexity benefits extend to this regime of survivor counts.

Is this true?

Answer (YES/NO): NO